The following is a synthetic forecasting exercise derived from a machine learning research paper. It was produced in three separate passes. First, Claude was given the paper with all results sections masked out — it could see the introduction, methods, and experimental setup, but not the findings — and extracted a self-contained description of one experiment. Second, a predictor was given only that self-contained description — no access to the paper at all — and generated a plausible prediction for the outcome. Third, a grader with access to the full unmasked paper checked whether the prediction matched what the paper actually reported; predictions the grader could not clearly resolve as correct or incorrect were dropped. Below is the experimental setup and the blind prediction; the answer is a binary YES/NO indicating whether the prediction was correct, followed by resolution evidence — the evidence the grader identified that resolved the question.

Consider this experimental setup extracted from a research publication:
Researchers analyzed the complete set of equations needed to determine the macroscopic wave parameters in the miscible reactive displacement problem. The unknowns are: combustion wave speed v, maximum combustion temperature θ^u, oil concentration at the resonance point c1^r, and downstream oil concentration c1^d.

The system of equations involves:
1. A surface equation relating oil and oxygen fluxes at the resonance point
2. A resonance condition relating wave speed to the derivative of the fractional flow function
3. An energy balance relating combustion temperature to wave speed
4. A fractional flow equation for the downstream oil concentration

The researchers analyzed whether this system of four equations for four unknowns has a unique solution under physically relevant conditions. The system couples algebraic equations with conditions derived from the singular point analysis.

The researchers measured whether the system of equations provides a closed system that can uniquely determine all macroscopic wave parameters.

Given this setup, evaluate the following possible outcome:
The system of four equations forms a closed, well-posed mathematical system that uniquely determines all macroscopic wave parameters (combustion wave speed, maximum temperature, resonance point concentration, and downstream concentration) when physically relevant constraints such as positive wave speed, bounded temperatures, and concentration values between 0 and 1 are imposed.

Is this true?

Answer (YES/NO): YES